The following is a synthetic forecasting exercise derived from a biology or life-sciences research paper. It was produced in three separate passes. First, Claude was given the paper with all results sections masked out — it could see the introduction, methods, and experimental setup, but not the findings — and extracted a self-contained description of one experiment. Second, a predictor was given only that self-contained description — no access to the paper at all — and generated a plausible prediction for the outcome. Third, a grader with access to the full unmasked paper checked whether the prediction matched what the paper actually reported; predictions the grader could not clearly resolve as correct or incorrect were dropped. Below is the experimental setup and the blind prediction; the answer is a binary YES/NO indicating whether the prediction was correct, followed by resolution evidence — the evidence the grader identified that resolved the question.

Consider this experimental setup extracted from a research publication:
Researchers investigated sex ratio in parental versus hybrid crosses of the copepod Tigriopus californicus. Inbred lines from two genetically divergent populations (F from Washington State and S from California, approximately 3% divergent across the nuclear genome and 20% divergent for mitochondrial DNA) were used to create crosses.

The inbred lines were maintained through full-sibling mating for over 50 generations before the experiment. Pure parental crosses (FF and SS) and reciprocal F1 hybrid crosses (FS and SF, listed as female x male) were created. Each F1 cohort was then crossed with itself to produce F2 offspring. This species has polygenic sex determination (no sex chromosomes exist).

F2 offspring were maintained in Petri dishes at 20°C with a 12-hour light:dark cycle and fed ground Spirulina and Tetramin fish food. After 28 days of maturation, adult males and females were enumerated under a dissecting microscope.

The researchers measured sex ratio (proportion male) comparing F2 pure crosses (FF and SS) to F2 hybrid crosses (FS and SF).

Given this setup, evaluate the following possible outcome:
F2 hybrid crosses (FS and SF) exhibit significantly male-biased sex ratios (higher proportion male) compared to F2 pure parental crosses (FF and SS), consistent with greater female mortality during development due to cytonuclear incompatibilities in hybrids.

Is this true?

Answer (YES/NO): NO